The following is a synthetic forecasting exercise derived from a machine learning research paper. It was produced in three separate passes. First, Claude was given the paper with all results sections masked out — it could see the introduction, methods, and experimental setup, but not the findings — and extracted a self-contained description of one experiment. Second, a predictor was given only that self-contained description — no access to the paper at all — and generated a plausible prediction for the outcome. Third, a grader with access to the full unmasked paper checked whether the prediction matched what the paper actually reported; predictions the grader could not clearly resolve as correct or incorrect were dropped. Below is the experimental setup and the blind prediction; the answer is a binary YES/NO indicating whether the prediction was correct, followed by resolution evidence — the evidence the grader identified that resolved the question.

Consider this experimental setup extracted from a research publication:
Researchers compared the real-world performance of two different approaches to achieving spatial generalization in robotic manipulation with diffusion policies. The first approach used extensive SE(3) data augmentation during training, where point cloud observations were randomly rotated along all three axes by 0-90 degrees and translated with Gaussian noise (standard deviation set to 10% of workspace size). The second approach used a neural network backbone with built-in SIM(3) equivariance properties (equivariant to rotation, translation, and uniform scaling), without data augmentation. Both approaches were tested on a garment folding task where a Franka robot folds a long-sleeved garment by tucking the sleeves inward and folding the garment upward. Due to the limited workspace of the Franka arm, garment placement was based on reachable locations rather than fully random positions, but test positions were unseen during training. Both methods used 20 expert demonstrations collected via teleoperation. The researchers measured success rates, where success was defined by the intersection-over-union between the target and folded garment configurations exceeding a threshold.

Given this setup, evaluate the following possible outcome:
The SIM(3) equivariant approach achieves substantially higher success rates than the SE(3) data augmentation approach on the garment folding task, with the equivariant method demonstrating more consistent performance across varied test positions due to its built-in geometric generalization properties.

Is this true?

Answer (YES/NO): NO